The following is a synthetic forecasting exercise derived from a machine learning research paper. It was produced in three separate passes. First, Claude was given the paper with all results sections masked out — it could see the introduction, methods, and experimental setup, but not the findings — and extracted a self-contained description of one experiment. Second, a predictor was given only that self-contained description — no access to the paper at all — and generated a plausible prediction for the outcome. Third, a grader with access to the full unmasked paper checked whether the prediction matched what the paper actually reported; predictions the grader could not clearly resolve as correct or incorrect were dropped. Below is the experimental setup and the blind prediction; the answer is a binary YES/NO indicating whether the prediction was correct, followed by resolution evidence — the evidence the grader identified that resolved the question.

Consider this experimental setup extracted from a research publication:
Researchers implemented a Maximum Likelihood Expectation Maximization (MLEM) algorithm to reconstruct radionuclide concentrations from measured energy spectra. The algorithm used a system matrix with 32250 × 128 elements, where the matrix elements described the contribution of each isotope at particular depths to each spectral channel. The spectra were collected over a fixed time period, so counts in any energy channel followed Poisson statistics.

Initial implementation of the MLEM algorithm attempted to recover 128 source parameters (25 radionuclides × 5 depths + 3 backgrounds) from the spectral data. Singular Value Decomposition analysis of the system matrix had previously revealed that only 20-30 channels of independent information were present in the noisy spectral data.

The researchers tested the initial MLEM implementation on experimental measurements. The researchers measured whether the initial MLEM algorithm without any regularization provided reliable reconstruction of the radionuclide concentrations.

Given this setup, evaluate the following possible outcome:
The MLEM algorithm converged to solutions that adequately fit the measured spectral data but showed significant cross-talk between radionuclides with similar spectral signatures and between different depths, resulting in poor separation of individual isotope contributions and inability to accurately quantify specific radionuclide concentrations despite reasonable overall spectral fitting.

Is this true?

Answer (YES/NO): NO